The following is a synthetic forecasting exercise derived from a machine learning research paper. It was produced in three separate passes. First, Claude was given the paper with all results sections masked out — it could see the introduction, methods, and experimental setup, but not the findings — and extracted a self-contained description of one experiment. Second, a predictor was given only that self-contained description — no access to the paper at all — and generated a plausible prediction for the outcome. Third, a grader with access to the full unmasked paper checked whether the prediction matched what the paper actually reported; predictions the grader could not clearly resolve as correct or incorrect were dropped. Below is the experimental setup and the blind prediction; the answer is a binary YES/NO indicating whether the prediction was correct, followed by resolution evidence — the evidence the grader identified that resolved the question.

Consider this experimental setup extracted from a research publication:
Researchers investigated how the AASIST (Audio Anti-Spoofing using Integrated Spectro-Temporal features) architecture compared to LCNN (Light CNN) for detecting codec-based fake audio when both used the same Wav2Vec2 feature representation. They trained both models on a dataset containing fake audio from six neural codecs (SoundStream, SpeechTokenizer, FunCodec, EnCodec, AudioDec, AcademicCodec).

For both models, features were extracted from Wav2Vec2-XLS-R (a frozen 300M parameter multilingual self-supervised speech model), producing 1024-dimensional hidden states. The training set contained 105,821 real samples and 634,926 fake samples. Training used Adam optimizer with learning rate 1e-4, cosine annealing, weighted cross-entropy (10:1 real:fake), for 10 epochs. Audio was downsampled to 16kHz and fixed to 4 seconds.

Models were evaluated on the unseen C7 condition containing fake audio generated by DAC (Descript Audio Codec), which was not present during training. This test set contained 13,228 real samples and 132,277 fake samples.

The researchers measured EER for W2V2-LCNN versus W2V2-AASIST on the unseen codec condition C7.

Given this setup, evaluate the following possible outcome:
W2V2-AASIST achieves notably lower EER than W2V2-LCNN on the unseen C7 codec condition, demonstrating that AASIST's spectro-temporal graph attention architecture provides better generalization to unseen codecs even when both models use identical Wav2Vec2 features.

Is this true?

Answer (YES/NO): YES